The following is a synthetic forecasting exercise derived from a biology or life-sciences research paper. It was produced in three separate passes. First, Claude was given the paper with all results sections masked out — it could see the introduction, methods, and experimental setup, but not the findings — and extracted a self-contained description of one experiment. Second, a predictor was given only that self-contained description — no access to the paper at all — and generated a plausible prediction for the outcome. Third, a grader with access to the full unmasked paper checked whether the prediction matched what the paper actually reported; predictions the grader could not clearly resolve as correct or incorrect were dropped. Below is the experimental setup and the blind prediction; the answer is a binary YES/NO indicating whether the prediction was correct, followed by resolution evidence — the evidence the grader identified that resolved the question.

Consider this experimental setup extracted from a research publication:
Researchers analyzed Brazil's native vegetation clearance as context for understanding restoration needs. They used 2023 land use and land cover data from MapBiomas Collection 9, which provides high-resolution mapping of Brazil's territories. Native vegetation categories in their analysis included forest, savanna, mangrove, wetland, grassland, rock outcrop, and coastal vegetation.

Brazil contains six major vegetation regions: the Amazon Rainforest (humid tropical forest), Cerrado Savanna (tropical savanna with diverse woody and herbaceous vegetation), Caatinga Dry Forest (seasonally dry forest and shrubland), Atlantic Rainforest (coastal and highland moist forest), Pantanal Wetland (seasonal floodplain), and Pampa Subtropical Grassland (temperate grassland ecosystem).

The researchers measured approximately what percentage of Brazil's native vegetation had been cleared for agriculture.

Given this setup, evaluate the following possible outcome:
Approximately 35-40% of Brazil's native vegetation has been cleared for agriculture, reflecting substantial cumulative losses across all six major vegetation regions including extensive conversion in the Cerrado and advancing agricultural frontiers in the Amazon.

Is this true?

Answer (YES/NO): YES